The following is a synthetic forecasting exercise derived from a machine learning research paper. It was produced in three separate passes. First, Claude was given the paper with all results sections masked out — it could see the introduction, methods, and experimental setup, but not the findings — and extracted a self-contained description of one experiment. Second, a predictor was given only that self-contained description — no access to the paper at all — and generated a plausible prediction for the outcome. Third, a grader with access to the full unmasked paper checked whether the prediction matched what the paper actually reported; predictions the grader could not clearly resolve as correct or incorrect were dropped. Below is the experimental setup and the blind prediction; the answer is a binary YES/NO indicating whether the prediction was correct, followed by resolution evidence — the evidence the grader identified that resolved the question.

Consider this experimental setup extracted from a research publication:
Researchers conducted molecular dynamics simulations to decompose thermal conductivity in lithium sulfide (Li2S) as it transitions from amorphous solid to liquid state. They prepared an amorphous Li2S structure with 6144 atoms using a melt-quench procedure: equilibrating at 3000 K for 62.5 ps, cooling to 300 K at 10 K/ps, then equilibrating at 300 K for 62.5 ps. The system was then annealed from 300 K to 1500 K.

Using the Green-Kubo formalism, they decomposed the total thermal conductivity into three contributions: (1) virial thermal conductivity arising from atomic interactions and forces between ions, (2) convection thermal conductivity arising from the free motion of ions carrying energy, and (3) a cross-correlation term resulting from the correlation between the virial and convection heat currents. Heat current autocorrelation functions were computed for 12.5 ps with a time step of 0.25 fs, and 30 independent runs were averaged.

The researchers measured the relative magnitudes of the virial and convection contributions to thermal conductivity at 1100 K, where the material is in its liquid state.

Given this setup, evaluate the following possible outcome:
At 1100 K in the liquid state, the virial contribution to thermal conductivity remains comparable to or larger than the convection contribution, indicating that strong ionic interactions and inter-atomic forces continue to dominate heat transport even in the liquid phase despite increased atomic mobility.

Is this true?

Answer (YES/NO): YES